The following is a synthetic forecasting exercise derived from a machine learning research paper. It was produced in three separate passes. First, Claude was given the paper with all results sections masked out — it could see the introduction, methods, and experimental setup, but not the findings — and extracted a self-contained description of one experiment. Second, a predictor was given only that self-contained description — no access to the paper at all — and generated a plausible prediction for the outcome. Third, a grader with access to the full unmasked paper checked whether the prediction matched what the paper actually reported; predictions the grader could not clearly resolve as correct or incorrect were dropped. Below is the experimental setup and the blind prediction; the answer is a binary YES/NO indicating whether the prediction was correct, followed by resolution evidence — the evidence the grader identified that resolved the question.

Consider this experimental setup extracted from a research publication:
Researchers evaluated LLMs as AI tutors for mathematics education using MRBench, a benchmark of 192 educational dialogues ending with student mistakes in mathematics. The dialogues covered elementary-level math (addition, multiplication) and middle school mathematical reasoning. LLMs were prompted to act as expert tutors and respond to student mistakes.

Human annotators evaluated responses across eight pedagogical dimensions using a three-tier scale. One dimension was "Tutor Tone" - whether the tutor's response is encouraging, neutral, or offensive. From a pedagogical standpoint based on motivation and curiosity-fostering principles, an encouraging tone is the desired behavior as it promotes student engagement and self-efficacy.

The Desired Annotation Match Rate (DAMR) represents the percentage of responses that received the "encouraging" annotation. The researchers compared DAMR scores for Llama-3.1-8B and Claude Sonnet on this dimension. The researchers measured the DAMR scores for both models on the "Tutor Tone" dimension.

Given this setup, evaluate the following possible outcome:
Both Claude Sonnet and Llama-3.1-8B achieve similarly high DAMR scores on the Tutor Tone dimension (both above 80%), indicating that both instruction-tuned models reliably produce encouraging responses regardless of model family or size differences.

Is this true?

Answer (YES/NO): NO